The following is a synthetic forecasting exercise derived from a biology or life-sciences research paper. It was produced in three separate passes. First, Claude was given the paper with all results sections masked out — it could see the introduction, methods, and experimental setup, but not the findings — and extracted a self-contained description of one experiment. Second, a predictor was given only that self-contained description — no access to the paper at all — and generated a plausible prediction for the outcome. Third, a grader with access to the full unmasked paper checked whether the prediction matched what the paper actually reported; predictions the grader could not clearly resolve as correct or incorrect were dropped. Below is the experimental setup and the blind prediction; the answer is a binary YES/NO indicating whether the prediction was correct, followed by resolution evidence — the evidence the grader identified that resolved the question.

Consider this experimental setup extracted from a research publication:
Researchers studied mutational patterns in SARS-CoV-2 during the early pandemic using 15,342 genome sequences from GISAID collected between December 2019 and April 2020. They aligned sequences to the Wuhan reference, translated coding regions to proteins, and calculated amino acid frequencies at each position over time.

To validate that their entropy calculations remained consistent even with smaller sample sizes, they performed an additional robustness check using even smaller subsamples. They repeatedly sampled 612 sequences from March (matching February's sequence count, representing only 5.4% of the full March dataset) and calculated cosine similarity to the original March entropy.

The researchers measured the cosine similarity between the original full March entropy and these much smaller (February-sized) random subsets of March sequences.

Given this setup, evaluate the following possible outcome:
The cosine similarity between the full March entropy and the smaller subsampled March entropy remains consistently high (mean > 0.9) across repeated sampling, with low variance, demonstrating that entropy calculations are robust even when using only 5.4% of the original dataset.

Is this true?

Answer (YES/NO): YES